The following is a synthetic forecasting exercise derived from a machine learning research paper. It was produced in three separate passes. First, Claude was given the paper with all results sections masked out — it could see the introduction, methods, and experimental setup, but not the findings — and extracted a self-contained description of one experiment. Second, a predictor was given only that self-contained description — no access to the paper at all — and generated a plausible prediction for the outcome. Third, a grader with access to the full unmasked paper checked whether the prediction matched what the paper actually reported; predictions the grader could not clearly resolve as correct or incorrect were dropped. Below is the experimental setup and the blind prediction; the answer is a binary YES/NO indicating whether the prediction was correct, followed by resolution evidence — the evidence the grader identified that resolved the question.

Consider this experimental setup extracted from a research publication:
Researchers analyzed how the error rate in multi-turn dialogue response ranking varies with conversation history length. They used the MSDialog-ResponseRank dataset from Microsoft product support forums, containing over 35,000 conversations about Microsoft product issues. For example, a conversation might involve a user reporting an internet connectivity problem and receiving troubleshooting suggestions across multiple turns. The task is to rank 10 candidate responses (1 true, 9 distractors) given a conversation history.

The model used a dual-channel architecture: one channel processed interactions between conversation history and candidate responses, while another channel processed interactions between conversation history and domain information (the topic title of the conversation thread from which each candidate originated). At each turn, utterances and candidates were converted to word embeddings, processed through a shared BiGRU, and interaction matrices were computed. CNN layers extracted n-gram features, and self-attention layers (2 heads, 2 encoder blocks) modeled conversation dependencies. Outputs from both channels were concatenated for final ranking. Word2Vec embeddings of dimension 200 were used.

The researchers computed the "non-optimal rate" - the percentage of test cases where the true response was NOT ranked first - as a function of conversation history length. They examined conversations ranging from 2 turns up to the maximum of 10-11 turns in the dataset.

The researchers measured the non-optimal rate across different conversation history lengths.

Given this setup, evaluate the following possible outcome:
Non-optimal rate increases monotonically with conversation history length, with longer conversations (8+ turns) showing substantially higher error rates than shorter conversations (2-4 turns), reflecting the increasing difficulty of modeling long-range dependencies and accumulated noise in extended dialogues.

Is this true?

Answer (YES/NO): NO